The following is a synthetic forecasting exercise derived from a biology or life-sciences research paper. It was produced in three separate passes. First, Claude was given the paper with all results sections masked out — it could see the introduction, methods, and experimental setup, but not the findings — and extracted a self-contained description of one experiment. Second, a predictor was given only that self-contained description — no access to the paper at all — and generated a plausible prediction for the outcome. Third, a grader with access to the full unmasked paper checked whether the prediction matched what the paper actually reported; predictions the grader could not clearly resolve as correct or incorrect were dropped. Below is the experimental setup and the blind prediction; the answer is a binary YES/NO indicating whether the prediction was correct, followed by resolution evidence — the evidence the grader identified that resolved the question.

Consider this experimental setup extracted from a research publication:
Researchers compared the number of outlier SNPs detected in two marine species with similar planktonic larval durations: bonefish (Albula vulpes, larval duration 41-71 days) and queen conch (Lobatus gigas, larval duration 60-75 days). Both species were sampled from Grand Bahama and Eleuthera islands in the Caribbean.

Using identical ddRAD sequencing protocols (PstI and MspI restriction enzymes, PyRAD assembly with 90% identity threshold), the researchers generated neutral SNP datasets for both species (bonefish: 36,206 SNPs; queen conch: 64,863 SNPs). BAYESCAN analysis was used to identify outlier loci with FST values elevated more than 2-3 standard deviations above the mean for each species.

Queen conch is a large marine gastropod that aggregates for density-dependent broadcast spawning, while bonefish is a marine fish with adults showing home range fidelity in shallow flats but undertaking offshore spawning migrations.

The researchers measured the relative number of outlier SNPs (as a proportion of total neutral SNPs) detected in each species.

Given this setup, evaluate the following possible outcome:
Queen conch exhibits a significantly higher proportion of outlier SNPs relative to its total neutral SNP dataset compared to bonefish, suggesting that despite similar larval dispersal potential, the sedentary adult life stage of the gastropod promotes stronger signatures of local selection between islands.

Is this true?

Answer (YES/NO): NO